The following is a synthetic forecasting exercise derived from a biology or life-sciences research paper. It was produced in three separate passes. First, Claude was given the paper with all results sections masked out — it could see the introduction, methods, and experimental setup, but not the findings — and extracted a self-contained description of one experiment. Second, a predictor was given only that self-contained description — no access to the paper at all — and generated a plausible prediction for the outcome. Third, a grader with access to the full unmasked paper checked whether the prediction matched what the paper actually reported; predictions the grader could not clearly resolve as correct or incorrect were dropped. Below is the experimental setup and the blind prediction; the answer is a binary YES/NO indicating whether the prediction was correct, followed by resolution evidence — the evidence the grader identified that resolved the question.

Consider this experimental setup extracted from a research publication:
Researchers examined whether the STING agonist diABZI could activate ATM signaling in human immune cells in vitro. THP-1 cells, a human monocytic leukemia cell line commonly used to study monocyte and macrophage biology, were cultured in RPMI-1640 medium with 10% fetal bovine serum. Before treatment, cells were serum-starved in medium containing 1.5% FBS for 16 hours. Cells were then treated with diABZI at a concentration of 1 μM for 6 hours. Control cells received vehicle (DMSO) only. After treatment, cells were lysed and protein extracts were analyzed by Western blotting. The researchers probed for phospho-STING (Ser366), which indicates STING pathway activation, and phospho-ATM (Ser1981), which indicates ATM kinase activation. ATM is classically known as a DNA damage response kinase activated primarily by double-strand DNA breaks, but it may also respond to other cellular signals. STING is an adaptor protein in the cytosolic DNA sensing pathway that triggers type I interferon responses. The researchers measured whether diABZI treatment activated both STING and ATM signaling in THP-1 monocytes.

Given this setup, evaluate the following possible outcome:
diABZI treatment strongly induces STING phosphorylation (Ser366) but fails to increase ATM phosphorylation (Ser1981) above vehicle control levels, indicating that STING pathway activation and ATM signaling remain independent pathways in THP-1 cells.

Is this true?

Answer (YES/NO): NO